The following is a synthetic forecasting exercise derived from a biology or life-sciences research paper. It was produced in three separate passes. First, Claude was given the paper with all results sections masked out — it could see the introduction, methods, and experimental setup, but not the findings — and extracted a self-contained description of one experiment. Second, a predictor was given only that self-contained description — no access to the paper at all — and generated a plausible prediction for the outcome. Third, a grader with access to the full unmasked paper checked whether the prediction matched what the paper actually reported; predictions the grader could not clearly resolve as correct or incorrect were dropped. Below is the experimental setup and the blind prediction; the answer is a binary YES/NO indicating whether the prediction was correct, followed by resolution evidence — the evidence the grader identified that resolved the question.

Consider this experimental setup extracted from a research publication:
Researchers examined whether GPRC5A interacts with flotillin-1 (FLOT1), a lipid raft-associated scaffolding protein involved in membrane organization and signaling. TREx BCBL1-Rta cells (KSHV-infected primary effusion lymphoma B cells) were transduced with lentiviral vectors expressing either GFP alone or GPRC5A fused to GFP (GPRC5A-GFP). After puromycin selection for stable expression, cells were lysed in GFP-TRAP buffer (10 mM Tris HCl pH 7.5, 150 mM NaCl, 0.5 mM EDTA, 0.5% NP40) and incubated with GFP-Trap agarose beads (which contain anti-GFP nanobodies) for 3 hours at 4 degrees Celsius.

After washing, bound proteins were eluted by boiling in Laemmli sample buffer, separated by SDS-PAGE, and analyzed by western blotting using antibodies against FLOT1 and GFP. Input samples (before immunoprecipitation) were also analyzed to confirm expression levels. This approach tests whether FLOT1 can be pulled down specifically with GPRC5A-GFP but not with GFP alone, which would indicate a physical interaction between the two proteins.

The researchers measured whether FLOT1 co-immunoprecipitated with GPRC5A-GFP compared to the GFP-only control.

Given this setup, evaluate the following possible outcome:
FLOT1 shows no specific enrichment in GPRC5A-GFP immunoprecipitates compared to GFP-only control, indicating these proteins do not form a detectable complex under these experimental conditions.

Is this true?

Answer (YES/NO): NO